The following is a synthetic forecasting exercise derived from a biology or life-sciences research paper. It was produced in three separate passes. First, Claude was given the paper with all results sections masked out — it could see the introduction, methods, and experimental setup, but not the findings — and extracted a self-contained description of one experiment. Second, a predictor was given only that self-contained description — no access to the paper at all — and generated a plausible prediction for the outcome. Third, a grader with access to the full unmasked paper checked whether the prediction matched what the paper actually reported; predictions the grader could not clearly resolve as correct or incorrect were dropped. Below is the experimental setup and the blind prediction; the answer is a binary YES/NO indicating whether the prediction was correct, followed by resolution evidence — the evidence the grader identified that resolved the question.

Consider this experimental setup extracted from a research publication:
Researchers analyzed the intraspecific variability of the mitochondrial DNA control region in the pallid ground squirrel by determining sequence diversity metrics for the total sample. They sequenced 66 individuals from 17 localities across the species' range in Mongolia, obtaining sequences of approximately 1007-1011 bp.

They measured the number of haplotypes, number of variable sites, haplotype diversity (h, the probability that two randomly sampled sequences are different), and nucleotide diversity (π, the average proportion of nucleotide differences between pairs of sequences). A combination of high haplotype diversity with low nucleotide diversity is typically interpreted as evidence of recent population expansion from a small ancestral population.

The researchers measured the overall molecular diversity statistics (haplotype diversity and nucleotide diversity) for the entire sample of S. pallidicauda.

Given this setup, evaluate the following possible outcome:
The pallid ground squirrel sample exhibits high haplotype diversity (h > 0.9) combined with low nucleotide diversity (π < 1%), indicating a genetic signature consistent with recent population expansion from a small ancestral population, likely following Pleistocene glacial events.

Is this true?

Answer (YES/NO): YES